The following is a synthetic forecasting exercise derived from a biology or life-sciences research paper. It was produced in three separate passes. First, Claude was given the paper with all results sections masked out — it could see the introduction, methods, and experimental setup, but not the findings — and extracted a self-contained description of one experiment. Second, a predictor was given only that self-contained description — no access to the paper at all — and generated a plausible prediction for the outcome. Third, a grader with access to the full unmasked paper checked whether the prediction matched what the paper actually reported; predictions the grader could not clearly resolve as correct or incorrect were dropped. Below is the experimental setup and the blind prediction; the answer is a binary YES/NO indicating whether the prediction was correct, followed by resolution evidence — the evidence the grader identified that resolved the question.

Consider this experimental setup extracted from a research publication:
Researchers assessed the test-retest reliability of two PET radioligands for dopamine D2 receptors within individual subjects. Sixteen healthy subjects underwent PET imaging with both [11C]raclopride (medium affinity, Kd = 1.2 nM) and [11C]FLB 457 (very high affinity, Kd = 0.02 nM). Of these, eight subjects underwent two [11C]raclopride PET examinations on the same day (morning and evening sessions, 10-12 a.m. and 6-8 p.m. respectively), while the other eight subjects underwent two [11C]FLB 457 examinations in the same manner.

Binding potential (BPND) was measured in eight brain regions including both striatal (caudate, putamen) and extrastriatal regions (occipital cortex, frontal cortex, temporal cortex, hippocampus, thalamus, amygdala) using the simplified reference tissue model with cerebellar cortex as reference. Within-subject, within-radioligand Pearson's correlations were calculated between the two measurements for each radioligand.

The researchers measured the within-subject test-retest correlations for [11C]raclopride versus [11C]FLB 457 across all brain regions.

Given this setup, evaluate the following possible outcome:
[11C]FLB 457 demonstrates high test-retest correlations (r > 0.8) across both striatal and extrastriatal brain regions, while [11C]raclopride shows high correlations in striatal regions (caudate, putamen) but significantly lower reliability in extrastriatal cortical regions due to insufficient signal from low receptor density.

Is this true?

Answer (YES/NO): NO